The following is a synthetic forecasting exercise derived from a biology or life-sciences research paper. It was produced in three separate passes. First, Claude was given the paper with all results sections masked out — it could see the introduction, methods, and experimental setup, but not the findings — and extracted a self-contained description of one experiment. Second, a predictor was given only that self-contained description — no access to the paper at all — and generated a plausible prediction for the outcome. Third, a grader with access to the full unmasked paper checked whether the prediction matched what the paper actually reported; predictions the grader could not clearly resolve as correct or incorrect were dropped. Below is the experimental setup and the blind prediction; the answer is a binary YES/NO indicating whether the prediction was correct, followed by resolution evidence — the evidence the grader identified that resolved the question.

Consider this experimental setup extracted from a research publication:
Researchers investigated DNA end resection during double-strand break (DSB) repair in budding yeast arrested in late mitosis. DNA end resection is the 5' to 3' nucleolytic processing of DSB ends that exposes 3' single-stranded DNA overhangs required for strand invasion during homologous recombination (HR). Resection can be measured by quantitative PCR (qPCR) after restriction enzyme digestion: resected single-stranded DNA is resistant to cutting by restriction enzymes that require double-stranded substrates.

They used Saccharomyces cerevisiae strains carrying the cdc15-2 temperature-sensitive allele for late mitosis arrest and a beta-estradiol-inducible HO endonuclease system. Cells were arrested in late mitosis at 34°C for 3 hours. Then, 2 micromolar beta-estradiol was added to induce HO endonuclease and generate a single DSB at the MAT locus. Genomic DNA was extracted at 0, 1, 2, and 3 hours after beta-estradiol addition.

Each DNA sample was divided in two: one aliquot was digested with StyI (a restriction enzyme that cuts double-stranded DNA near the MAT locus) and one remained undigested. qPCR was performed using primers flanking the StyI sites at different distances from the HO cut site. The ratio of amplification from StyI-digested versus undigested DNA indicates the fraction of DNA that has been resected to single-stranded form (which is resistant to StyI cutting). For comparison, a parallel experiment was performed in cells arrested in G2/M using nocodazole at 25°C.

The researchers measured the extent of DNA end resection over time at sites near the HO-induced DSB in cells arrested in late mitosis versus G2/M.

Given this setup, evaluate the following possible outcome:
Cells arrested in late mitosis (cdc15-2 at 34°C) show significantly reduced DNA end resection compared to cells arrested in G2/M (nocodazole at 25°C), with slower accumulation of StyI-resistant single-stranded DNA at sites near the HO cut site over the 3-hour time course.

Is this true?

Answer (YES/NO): NO